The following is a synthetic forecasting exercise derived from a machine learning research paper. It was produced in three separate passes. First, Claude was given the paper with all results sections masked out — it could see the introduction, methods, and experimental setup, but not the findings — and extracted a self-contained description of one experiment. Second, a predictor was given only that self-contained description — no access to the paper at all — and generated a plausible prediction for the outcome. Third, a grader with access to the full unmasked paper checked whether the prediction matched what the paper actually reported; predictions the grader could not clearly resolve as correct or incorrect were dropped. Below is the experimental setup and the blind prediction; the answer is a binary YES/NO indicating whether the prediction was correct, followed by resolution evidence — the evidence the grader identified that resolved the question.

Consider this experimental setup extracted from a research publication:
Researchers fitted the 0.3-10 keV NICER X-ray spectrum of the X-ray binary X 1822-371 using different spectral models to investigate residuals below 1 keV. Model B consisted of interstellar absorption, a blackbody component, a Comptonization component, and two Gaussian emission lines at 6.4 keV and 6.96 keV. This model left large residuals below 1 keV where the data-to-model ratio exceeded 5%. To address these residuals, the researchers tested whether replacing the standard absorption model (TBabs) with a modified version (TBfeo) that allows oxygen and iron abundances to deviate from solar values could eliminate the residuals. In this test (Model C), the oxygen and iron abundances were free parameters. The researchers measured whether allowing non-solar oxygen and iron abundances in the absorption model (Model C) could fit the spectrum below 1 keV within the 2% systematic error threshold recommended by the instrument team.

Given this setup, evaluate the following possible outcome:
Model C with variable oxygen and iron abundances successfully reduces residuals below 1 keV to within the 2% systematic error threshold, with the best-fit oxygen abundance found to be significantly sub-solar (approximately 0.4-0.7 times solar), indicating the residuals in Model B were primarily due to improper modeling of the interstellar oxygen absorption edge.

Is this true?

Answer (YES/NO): NO